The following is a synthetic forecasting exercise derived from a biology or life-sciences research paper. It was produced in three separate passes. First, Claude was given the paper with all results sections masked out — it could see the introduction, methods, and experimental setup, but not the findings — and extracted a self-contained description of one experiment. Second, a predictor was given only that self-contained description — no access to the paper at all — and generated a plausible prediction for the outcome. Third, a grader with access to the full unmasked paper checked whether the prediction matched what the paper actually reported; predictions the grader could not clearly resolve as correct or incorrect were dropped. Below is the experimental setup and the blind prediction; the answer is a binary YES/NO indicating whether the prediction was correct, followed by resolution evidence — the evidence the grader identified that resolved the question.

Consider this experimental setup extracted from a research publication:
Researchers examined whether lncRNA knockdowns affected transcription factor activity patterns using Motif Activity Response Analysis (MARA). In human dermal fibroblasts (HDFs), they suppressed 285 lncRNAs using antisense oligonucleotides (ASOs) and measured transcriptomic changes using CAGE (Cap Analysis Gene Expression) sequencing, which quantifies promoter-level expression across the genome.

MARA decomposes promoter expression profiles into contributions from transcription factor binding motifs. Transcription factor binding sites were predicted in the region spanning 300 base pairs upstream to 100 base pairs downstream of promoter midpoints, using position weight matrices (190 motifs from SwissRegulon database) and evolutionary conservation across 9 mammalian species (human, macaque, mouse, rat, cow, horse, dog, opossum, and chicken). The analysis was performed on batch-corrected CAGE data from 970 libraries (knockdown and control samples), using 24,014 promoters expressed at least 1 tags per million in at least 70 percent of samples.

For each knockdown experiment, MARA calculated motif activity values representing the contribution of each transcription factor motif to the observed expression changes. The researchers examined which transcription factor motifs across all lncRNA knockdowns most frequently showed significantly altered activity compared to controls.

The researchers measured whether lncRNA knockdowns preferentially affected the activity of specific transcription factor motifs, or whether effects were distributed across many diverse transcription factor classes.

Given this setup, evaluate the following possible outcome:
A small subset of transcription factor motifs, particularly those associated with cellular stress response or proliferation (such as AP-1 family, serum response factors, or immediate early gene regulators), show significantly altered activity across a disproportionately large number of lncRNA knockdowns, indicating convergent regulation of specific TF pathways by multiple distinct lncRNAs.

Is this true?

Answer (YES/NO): NO